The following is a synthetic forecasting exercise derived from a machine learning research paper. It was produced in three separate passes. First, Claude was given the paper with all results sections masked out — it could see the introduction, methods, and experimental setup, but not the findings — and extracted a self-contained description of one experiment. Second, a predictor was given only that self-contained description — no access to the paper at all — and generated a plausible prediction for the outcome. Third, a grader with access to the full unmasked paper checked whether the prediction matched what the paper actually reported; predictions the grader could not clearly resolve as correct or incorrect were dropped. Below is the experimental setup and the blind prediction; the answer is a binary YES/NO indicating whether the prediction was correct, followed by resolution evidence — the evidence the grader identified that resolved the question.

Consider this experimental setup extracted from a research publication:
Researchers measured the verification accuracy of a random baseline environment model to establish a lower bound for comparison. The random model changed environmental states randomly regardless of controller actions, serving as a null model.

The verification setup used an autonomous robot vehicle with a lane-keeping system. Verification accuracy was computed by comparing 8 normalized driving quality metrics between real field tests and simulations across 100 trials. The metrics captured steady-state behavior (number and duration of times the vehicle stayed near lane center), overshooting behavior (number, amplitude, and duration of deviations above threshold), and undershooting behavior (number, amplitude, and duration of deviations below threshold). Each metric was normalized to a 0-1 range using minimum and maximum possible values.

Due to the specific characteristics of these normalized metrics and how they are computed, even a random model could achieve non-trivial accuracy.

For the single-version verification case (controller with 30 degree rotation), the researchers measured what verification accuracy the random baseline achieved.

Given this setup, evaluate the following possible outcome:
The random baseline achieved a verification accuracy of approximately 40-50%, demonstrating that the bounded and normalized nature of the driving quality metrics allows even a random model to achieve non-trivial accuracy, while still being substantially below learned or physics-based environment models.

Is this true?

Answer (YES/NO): NO